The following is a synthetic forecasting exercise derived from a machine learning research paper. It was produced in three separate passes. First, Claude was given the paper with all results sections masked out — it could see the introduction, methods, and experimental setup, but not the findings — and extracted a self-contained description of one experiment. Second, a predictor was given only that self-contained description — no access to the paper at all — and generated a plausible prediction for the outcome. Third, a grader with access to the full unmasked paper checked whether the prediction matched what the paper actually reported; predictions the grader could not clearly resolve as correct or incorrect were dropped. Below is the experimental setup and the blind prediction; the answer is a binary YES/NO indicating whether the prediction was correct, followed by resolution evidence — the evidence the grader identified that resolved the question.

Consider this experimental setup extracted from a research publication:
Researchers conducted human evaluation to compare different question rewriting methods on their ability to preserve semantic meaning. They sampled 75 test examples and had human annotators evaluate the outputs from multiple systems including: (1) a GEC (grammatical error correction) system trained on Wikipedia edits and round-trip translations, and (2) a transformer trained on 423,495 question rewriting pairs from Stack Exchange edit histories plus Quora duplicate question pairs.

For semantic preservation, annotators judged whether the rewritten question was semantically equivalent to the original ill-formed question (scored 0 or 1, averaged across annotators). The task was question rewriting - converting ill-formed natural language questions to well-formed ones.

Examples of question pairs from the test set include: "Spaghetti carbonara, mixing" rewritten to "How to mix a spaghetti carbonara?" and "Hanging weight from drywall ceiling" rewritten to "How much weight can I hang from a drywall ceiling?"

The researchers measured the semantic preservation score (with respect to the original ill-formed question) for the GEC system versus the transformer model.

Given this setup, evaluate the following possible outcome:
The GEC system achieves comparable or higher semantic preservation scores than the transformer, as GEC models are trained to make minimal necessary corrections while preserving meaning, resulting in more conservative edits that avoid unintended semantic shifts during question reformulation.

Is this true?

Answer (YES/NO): YES